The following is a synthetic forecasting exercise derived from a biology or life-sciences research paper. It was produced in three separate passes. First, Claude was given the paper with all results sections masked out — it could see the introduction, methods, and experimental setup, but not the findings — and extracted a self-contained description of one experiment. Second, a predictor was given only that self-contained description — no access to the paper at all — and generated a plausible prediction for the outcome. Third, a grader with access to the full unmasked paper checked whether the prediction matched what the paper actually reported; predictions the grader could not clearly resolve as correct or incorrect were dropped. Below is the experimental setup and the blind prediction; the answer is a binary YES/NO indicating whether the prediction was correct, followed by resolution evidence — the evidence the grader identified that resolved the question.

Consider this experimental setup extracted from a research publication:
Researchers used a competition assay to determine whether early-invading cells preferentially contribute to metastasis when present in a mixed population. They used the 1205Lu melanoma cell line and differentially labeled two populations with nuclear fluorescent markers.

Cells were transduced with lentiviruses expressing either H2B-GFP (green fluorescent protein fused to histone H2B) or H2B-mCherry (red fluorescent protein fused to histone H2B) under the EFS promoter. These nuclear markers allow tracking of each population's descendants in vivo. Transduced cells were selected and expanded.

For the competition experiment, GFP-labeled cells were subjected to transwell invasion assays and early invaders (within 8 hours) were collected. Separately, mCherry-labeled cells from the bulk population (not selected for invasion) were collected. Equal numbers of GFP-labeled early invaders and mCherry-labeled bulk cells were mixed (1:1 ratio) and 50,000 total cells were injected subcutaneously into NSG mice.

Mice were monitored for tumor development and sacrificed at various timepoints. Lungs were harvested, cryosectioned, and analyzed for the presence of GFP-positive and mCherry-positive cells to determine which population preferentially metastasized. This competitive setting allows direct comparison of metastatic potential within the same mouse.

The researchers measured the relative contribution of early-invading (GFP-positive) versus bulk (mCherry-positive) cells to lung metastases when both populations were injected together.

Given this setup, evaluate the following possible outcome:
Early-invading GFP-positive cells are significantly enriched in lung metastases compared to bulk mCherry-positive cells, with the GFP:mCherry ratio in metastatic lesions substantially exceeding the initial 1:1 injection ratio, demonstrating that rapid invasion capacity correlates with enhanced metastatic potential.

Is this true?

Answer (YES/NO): YES